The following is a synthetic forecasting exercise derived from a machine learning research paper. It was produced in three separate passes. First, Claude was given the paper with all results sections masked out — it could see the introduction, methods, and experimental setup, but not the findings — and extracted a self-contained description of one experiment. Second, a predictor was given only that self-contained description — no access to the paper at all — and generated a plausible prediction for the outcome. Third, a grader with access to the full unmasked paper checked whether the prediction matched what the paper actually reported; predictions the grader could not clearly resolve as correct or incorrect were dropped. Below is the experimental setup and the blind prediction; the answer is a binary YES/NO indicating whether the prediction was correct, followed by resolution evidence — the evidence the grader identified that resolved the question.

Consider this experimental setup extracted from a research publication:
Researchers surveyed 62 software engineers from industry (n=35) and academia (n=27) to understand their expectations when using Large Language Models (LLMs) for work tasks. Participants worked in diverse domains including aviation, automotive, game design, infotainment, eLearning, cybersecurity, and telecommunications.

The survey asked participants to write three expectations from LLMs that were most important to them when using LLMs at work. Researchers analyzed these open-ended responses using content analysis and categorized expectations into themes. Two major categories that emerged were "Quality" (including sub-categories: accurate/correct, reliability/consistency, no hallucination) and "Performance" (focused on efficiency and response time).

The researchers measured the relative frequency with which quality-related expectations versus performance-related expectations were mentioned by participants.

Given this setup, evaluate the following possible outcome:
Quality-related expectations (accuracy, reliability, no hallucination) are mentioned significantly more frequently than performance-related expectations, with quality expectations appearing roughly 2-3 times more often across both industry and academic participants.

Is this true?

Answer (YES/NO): YES